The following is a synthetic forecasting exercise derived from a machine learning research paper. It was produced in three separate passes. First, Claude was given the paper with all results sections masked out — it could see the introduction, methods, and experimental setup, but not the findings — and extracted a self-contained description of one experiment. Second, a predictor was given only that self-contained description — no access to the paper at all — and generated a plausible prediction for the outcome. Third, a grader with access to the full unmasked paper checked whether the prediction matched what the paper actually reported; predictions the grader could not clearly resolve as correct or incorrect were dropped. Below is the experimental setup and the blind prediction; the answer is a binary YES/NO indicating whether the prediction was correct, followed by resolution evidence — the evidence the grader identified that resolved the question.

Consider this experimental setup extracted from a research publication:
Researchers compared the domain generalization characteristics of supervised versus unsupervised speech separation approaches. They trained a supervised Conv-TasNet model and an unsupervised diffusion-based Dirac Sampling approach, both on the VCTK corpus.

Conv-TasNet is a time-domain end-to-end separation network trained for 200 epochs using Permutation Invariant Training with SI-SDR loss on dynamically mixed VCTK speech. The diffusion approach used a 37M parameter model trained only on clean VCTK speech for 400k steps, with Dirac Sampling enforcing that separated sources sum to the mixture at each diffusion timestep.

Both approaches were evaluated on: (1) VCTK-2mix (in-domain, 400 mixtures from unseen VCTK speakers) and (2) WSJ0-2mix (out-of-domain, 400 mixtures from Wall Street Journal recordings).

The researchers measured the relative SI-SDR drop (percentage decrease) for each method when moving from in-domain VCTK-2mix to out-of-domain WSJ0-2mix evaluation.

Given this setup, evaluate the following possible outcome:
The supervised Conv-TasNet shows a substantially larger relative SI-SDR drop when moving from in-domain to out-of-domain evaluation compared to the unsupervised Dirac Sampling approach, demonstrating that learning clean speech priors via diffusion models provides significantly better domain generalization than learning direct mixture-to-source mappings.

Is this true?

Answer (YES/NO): NO